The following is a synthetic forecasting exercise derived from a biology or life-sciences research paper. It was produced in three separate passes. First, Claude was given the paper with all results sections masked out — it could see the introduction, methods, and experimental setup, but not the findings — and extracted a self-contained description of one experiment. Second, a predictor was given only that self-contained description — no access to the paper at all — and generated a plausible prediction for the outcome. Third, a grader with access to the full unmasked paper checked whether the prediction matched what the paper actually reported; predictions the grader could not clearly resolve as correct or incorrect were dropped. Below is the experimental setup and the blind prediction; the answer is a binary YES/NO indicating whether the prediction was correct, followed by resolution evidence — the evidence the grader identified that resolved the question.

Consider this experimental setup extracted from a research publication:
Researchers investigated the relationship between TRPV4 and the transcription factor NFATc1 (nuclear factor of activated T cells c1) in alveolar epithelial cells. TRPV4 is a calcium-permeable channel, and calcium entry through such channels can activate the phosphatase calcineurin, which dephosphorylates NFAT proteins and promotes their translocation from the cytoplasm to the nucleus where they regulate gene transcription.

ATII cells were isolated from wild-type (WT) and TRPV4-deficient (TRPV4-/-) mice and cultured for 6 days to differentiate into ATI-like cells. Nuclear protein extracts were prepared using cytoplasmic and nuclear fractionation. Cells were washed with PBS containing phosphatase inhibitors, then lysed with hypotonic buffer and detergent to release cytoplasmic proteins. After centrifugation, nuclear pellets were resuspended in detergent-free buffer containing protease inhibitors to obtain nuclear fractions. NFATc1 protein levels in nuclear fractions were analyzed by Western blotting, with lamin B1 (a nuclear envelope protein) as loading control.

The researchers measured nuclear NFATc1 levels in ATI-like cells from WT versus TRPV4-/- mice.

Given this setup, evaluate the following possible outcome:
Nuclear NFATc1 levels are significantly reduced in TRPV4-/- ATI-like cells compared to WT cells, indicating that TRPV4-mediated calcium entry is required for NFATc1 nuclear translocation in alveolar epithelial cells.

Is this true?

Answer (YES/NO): YES